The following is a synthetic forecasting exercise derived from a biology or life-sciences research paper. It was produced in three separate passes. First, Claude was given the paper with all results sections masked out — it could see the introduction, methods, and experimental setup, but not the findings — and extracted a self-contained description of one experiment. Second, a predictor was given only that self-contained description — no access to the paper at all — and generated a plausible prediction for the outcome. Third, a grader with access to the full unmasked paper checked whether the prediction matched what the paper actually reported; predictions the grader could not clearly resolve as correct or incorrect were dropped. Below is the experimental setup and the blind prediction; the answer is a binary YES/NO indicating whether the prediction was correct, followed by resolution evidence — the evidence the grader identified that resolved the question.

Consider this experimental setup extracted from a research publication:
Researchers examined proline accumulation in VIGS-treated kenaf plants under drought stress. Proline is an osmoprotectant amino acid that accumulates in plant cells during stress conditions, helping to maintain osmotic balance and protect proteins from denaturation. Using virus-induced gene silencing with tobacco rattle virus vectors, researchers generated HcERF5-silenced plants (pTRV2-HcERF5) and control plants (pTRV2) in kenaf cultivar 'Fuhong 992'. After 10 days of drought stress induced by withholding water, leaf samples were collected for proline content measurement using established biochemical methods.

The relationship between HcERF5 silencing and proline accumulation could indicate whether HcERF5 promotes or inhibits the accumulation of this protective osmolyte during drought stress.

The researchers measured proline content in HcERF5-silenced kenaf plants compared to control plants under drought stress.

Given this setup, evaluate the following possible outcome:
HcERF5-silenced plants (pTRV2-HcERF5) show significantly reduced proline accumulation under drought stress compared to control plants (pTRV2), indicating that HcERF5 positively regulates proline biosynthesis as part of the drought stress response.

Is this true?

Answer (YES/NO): NO